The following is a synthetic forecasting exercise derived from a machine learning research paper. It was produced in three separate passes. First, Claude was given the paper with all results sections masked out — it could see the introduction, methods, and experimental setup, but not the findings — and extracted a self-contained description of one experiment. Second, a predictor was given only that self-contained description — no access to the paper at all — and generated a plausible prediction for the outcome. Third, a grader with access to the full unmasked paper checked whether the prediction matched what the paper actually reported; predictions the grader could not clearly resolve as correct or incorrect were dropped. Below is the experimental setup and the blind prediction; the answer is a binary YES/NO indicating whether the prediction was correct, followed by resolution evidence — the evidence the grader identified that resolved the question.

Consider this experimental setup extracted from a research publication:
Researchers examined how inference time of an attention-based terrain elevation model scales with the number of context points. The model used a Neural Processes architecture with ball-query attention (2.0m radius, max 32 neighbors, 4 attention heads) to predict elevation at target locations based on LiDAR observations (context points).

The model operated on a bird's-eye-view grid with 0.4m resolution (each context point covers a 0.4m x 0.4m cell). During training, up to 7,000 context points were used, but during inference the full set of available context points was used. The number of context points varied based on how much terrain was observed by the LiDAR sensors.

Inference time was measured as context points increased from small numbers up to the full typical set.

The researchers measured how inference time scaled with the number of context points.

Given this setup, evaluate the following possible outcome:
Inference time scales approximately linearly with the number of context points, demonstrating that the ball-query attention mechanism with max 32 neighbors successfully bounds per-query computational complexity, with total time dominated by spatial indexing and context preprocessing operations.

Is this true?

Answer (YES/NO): YES